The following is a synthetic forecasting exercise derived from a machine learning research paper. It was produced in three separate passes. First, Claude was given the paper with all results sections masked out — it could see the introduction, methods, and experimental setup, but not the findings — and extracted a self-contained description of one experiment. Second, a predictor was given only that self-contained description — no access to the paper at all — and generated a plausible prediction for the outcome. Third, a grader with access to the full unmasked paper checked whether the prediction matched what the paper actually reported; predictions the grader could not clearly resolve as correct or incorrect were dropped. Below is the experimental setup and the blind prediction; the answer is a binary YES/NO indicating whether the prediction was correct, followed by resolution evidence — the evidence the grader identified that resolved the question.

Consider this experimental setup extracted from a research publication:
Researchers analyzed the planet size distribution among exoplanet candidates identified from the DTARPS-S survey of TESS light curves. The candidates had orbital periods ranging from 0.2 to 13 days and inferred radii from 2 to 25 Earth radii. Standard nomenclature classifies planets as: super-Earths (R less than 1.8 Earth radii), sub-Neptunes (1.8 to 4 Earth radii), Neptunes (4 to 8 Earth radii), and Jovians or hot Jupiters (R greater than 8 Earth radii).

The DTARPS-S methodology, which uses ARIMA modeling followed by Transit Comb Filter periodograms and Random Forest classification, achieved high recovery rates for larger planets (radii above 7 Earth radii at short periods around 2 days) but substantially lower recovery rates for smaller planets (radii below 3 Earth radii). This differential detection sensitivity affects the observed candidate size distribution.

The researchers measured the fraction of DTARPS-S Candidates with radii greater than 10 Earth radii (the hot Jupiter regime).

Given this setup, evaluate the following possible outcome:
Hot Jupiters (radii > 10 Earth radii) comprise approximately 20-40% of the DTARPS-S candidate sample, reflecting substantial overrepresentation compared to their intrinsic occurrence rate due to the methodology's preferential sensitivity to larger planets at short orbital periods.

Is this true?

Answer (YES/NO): NO